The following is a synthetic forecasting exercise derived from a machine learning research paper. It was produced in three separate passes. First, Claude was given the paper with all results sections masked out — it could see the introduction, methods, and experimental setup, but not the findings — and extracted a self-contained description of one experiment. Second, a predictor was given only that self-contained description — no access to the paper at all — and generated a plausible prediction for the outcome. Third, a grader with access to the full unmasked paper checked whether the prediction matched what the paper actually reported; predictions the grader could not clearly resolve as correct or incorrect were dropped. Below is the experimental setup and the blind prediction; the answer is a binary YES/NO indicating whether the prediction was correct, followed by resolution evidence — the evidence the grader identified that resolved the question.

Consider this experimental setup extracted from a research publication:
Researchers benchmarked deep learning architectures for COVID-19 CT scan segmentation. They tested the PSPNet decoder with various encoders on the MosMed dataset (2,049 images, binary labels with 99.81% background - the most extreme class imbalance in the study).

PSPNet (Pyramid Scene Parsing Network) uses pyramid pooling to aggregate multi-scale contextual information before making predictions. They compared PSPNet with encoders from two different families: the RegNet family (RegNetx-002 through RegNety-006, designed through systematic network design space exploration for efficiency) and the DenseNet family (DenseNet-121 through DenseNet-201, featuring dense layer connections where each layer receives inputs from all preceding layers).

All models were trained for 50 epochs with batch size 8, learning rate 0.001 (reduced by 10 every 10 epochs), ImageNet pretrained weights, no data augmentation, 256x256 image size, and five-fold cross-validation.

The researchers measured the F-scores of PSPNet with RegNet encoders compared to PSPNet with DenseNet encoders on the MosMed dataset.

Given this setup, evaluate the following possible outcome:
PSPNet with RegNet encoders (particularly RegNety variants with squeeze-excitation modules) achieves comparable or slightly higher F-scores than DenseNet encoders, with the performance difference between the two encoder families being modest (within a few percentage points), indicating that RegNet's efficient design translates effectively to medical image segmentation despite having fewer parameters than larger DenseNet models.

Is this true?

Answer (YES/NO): NO